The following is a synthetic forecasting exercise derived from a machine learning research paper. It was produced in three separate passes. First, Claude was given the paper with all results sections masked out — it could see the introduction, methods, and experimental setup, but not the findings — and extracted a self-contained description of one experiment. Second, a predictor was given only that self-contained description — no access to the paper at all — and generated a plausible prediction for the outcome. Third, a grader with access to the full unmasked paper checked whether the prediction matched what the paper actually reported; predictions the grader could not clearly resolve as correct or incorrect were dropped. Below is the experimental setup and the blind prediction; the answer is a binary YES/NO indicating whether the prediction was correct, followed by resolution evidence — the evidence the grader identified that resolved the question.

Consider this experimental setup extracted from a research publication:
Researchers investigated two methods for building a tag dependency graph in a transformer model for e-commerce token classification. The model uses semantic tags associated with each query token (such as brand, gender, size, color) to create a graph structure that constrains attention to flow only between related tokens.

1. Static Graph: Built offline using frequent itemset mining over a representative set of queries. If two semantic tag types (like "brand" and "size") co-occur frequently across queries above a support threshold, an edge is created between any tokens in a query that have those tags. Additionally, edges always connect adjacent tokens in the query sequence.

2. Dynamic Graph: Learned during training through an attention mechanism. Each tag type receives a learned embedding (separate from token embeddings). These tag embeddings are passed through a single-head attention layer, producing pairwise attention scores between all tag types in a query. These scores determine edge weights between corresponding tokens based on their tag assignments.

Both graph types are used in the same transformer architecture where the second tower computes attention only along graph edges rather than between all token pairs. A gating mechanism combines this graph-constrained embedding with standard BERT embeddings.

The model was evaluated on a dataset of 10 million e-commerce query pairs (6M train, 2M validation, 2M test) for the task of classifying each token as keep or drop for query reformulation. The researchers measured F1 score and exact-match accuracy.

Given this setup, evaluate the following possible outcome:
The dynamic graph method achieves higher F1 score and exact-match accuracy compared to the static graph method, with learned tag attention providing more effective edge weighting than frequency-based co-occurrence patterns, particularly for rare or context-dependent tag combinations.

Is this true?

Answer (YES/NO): NO